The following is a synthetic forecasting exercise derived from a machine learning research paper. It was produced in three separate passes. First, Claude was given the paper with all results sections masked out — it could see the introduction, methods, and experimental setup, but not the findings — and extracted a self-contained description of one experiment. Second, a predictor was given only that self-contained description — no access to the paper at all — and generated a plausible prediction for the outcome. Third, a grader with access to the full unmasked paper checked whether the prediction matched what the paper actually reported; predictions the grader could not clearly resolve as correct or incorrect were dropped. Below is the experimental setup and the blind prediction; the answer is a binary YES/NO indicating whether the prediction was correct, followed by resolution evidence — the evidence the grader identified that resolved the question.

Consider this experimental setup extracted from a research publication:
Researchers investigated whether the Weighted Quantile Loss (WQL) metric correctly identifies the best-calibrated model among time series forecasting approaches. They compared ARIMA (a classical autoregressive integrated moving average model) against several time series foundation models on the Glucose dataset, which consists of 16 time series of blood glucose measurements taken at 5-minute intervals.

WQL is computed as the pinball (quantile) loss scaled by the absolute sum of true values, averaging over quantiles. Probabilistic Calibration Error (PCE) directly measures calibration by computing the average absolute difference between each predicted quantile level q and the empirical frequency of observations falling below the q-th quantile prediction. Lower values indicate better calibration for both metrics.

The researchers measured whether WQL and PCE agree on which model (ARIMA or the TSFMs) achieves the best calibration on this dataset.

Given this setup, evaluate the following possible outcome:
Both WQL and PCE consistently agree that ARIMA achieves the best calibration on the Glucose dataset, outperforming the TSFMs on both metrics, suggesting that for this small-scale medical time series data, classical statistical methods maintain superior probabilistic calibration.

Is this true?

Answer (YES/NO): NO